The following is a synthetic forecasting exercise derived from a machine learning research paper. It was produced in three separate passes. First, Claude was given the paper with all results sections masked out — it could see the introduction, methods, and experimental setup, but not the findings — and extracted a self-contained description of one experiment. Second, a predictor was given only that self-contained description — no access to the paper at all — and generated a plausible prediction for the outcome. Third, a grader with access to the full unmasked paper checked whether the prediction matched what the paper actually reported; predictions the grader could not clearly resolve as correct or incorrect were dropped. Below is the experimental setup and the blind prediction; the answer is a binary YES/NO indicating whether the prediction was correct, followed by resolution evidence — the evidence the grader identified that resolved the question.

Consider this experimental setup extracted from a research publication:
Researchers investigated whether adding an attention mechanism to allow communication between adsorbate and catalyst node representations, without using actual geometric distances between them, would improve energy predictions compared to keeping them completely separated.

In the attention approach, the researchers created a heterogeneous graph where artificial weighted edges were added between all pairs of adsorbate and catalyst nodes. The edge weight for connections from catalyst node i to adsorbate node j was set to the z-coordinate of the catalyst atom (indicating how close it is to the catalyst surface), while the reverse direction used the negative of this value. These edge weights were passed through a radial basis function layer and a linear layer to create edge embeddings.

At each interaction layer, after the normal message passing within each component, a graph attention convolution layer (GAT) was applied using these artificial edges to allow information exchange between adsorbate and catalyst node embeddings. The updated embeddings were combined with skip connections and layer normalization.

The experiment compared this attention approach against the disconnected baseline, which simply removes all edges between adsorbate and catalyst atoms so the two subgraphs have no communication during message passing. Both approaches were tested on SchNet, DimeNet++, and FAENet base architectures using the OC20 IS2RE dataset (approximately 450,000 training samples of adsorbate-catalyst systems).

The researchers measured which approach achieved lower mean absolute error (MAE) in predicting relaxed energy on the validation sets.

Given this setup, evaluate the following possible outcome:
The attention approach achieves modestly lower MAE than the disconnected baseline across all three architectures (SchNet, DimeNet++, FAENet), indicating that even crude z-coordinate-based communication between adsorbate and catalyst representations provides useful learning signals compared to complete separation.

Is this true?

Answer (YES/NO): NO